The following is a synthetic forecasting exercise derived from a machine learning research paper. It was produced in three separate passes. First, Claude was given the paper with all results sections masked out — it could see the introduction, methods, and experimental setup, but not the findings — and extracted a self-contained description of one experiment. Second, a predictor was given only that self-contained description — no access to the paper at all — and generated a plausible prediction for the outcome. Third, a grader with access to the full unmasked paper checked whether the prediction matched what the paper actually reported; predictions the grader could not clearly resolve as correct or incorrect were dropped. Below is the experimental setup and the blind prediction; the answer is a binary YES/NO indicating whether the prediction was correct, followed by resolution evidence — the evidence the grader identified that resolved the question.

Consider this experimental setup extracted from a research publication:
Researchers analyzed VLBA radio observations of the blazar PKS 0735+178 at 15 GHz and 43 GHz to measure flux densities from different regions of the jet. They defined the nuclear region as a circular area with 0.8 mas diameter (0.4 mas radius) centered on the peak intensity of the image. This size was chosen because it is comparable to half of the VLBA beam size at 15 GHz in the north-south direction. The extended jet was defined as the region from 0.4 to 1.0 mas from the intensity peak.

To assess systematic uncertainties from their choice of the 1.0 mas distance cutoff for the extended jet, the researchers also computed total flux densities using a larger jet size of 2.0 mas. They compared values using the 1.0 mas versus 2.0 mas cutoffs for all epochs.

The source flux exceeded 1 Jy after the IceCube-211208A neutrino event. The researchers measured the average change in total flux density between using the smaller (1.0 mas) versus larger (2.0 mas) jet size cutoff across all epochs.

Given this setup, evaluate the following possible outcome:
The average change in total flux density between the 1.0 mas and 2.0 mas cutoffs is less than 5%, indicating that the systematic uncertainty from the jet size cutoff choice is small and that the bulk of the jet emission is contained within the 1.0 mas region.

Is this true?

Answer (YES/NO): YES